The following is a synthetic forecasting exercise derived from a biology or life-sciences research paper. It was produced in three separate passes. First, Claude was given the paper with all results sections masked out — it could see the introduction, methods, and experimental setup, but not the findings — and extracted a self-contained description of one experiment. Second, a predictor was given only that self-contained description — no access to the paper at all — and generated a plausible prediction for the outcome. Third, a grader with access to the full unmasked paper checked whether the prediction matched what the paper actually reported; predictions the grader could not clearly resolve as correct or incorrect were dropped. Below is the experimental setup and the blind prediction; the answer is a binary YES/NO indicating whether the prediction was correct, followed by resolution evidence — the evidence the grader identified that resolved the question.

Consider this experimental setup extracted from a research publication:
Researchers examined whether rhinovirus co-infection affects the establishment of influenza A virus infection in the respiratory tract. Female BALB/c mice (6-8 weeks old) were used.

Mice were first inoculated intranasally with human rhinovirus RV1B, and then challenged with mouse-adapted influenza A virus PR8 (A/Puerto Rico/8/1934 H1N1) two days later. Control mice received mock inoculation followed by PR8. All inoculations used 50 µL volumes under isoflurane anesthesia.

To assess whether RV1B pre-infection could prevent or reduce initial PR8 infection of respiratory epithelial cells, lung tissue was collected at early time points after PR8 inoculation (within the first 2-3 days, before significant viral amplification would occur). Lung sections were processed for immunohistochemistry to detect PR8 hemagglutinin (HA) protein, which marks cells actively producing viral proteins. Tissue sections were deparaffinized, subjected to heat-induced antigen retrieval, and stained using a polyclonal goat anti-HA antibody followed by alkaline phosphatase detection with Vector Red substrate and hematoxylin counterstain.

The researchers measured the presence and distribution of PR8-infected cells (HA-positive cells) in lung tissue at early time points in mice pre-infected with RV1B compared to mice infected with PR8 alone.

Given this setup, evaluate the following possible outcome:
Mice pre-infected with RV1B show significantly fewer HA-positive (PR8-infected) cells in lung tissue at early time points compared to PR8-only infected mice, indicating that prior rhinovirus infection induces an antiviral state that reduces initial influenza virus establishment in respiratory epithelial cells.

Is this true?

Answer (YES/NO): NO